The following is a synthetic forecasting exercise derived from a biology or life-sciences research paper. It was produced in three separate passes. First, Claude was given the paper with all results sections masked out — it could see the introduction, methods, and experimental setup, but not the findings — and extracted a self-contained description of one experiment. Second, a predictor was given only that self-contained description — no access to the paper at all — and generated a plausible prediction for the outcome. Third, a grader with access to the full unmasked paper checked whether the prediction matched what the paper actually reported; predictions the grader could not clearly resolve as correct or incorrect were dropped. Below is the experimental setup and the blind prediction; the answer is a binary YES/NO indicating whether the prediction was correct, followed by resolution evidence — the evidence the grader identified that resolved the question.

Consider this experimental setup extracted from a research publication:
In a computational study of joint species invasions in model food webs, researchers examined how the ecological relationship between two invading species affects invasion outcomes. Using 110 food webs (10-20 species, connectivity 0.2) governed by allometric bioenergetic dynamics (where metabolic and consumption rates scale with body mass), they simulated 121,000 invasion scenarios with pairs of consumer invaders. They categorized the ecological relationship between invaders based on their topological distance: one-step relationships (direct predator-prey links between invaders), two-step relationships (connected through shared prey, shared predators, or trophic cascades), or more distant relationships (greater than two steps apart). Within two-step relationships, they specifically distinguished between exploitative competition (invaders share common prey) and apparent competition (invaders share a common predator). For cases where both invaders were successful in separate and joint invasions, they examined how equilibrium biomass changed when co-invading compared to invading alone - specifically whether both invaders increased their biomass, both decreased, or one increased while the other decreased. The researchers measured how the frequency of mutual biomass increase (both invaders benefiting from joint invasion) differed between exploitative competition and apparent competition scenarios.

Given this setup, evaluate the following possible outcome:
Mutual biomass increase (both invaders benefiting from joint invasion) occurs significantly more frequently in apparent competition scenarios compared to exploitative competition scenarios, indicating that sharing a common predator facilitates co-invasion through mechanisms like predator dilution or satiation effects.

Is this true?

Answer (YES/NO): YES